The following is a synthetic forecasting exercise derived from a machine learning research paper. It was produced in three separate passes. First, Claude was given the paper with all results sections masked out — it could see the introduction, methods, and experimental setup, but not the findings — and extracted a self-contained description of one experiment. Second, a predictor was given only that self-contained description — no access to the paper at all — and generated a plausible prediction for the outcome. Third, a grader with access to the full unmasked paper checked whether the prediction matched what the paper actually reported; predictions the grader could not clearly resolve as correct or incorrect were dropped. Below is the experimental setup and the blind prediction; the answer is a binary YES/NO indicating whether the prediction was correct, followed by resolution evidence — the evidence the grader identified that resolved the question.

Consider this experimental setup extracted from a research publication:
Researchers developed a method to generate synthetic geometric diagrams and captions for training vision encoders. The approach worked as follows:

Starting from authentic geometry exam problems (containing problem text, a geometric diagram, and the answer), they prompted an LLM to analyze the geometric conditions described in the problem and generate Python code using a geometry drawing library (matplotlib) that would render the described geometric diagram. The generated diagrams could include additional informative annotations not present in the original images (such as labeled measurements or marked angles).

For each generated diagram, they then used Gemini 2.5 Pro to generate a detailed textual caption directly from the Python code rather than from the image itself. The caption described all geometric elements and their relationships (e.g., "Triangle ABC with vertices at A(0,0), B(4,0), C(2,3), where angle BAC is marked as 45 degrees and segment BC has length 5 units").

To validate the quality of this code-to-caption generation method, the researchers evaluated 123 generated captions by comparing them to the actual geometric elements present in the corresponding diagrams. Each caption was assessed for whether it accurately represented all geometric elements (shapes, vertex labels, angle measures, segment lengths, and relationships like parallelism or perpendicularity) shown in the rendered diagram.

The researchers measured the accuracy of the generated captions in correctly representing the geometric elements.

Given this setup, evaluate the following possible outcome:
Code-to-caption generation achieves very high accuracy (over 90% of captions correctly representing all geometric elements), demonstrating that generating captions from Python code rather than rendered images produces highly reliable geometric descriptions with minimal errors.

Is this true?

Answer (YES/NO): YES